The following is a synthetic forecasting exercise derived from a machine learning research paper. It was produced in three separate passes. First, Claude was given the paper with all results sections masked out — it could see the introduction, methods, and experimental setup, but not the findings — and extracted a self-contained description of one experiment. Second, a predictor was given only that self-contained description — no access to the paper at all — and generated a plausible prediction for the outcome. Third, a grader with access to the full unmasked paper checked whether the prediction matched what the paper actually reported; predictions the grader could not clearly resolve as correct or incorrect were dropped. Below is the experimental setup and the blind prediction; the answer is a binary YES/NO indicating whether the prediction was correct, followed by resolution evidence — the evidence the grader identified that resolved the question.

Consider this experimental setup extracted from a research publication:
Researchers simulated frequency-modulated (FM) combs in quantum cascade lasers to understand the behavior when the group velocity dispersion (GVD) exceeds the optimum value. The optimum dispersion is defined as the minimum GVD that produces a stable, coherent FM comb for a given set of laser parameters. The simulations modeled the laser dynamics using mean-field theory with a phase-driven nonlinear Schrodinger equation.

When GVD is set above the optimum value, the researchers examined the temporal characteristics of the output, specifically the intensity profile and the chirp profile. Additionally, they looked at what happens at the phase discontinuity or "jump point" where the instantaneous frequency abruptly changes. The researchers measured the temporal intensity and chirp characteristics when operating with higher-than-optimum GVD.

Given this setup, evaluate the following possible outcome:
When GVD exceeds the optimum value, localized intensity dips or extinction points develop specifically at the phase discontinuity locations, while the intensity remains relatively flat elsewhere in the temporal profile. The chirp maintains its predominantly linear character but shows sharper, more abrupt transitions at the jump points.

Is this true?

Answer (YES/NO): NO